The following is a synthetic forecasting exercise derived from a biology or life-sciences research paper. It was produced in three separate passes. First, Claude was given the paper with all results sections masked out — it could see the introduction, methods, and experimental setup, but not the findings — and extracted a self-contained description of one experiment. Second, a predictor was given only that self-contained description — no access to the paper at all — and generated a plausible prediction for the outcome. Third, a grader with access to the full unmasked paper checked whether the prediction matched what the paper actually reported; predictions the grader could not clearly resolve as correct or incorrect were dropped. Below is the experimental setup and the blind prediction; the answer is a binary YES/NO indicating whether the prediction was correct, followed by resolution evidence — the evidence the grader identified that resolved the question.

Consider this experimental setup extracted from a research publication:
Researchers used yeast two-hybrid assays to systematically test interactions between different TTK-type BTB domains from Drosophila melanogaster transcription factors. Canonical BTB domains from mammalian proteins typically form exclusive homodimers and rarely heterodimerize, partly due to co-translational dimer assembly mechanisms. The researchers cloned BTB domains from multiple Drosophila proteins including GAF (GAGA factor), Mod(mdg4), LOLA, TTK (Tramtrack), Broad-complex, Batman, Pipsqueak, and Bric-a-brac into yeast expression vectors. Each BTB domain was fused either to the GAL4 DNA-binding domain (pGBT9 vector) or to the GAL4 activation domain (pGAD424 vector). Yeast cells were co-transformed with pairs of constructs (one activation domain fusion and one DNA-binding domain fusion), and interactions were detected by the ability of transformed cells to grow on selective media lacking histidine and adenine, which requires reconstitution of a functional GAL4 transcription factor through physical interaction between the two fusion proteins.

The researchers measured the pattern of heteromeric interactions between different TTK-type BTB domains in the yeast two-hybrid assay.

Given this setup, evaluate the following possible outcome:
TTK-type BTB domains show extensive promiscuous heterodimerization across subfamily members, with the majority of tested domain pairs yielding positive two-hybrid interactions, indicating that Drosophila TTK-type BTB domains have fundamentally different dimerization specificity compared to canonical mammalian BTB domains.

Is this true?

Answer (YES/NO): NO